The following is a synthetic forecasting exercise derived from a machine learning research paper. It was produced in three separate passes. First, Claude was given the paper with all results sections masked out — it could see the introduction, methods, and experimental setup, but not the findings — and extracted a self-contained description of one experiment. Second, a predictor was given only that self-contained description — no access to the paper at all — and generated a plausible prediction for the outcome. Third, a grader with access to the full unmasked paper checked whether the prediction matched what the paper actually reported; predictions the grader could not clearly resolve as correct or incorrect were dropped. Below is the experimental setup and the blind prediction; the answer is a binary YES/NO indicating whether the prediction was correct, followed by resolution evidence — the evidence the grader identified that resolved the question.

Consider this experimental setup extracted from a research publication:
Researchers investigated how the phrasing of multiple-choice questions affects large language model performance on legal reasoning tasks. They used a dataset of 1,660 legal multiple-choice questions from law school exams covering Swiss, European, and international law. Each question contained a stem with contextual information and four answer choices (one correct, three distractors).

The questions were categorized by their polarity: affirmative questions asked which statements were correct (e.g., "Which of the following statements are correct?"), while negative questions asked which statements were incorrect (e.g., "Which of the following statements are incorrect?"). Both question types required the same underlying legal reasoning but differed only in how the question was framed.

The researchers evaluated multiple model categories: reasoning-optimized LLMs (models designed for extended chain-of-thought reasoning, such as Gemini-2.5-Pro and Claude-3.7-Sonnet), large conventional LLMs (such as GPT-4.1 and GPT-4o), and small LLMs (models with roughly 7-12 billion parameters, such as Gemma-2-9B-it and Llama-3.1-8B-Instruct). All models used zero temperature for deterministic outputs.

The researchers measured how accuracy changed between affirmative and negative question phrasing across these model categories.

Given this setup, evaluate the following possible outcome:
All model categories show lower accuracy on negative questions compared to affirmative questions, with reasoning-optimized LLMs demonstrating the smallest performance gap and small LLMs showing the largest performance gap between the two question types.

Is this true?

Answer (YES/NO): NO